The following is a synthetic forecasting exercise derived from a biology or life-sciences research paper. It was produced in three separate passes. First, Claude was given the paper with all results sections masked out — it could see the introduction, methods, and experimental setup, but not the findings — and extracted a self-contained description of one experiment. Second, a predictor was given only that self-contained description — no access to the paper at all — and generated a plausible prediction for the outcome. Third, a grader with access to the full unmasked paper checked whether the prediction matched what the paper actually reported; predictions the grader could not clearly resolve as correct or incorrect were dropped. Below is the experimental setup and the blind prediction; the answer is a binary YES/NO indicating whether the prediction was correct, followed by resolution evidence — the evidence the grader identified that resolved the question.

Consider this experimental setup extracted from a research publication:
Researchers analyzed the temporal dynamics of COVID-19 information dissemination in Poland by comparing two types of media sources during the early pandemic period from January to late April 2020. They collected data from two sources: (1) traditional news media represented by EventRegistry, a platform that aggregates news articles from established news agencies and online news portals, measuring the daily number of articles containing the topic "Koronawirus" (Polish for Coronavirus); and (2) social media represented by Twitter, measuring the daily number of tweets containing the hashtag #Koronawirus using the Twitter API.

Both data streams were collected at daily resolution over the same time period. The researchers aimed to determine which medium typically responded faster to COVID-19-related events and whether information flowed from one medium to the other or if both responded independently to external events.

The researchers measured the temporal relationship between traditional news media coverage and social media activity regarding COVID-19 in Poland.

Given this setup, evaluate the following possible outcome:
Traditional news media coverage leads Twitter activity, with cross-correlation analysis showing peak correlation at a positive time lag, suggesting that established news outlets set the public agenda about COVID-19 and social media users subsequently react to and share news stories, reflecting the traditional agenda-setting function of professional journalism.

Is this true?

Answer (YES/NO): YES